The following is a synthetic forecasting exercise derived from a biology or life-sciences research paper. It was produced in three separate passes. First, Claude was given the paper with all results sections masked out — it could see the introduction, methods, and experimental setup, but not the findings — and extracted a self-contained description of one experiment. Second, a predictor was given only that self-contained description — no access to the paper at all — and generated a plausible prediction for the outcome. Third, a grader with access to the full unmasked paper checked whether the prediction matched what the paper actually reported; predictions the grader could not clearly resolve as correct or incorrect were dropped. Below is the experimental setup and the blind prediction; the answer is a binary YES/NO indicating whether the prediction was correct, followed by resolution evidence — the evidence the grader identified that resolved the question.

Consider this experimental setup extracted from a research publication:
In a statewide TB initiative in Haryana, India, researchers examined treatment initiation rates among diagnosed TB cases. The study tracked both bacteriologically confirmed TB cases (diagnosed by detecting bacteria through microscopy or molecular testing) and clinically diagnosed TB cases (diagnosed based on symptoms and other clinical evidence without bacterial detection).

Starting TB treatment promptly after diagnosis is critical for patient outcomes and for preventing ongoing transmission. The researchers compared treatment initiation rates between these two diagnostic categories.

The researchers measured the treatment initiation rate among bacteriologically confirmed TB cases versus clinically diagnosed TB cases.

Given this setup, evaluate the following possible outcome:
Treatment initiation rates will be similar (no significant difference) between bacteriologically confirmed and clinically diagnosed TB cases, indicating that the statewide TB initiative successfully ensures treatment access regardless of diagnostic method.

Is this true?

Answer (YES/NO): NO